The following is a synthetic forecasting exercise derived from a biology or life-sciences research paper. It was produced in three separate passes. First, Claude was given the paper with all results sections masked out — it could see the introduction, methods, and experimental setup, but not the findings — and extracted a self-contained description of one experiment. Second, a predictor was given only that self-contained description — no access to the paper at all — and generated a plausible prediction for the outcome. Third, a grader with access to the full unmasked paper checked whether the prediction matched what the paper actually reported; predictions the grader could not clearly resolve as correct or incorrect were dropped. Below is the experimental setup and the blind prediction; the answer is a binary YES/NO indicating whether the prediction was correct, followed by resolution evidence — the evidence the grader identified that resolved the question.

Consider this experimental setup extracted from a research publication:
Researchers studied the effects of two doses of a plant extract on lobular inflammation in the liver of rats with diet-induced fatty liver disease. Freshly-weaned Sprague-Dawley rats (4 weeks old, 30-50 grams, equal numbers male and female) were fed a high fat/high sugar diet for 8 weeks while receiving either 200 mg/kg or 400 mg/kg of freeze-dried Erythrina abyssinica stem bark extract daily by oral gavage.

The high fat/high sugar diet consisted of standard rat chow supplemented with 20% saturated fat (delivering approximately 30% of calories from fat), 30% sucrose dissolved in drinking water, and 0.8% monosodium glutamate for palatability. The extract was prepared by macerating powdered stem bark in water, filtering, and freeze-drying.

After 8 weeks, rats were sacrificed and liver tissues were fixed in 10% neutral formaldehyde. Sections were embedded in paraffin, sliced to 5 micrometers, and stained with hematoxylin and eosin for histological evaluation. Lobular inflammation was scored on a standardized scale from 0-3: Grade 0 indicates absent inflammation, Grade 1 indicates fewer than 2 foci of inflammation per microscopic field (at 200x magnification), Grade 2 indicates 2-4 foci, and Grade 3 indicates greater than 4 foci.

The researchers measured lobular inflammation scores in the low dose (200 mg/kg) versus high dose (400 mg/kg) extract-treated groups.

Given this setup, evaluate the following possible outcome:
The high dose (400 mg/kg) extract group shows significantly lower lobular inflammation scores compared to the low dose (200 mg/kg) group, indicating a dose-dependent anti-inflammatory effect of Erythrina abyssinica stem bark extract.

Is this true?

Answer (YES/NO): NO